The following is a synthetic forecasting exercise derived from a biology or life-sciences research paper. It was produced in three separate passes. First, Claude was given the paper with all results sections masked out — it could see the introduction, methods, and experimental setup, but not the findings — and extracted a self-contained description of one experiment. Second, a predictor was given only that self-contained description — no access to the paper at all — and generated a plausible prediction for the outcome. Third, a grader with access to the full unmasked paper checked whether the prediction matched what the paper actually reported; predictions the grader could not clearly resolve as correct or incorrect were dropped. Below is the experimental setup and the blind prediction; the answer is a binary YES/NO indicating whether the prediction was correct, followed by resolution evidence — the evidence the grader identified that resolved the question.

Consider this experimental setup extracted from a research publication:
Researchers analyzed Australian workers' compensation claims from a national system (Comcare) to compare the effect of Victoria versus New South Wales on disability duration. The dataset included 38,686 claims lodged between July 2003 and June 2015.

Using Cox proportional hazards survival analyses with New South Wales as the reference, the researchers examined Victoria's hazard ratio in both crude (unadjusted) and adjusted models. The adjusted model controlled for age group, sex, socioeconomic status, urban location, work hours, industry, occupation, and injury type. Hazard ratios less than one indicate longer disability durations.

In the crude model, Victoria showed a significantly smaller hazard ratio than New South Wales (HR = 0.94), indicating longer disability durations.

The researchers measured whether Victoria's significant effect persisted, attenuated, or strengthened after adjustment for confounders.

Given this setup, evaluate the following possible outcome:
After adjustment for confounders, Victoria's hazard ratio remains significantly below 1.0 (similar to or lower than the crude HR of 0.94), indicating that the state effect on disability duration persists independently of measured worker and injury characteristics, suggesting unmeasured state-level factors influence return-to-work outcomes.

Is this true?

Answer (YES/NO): YES